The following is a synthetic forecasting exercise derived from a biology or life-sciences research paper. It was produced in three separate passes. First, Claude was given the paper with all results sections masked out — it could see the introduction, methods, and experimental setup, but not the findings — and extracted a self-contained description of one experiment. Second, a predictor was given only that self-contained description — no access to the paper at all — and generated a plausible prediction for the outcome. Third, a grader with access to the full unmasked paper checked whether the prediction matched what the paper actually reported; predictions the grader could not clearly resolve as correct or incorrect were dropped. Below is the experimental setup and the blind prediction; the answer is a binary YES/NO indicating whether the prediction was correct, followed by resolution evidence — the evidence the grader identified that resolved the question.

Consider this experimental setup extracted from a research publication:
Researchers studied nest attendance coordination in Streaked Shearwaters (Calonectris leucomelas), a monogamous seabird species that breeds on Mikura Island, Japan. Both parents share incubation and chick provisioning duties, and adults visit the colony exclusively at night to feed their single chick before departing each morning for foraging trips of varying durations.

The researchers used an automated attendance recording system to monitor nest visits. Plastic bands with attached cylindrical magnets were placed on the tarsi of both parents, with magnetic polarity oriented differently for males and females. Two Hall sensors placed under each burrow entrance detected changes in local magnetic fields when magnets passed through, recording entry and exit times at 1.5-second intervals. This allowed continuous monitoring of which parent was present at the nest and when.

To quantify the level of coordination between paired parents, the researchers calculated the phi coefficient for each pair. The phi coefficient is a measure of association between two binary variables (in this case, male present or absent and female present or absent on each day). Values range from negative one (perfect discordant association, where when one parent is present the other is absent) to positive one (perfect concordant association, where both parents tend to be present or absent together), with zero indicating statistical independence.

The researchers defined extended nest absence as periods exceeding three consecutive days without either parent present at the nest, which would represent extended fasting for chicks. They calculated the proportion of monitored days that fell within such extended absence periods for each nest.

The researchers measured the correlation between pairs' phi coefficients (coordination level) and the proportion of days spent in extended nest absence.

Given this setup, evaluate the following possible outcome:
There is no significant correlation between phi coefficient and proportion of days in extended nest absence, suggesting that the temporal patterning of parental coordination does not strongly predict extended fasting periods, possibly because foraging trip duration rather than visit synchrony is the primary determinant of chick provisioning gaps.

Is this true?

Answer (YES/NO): NO